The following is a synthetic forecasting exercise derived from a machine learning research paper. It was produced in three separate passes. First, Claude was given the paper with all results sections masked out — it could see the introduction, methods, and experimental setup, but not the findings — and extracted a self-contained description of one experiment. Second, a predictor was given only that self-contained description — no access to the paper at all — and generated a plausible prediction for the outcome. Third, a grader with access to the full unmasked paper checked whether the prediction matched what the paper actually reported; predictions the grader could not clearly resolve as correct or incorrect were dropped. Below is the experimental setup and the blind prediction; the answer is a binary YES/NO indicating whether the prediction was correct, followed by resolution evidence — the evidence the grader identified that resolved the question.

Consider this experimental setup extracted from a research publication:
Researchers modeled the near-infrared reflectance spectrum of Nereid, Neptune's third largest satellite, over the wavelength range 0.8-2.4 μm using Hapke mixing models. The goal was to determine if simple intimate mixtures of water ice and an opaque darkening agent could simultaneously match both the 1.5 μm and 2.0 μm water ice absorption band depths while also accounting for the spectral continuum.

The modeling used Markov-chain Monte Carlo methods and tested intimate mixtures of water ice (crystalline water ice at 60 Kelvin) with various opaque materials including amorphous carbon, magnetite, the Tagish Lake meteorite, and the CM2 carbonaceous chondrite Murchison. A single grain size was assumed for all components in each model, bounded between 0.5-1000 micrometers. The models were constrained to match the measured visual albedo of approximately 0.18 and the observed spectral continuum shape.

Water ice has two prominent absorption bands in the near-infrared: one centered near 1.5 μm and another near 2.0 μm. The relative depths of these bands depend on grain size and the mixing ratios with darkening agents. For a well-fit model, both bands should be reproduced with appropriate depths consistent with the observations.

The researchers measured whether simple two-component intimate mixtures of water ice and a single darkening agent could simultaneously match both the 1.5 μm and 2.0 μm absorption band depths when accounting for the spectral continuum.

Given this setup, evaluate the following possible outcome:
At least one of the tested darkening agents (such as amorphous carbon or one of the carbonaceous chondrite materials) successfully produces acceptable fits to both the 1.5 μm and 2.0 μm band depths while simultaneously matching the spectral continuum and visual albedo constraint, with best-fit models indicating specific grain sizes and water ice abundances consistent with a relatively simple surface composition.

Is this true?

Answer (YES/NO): NO